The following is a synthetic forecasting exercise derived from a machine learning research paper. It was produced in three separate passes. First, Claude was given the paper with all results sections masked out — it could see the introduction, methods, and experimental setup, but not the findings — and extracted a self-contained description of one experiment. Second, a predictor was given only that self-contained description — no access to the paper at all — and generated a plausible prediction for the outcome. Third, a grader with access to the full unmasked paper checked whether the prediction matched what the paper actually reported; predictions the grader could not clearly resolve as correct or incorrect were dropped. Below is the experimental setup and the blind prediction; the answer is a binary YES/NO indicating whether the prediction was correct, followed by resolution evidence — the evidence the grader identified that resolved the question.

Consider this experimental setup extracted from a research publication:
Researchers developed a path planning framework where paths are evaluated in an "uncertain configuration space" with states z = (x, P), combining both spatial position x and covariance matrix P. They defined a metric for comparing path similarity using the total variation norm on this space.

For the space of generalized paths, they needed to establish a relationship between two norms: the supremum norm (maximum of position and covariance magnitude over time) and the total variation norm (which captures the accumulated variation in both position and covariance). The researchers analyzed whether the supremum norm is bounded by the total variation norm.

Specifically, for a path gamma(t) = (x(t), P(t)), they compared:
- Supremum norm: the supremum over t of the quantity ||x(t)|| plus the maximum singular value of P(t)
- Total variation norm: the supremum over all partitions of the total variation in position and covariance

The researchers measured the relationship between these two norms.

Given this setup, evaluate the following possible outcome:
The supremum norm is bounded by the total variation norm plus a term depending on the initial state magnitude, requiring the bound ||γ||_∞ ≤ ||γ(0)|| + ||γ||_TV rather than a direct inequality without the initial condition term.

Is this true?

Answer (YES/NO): NO